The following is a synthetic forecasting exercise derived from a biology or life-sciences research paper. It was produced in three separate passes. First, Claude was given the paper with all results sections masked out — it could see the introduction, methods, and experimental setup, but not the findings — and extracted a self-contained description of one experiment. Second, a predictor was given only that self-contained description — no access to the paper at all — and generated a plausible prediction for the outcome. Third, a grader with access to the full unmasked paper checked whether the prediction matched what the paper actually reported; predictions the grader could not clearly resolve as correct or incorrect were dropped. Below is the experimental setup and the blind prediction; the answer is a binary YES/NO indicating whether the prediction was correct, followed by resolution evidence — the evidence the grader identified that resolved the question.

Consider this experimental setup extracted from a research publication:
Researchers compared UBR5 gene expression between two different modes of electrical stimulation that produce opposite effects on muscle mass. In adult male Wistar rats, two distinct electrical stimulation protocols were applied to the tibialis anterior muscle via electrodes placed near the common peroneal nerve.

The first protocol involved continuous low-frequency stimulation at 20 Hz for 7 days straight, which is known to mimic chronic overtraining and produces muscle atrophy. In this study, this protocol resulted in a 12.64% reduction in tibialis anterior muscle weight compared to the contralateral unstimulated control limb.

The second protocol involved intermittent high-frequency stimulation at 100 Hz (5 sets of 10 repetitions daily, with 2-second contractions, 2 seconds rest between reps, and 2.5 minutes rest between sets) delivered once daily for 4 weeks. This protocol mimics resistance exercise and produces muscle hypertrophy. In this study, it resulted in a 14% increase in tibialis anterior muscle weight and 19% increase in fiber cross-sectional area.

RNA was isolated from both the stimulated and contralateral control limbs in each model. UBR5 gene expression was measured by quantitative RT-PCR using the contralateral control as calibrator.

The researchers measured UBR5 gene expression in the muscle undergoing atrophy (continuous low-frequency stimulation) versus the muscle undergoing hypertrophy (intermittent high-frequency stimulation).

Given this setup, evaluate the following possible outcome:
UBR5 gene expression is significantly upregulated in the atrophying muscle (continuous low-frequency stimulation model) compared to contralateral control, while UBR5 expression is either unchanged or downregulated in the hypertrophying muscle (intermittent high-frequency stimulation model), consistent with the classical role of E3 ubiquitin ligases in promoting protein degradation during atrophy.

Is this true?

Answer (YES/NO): NO